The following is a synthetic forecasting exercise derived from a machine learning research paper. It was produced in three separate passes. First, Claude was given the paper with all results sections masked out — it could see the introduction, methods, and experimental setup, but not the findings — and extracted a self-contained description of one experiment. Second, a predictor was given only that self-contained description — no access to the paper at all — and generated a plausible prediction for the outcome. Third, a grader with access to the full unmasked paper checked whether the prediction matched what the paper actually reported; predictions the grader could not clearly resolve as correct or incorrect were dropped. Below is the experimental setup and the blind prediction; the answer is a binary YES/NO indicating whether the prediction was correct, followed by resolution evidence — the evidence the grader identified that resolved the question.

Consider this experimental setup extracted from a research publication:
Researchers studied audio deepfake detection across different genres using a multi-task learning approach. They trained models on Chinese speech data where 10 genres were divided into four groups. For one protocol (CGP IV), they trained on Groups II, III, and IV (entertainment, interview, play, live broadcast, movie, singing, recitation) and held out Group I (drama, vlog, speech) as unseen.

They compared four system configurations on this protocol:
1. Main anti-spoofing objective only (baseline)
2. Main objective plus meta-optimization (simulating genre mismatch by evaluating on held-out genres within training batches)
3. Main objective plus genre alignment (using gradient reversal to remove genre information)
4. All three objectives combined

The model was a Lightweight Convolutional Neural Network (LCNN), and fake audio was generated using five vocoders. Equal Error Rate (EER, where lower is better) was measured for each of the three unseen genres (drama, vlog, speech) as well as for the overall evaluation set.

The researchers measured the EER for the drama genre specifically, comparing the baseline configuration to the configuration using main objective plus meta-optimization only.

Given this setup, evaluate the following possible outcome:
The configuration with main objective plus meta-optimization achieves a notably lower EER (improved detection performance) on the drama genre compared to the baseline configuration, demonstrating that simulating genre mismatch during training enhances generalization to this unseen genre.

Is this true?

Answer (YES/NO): YES